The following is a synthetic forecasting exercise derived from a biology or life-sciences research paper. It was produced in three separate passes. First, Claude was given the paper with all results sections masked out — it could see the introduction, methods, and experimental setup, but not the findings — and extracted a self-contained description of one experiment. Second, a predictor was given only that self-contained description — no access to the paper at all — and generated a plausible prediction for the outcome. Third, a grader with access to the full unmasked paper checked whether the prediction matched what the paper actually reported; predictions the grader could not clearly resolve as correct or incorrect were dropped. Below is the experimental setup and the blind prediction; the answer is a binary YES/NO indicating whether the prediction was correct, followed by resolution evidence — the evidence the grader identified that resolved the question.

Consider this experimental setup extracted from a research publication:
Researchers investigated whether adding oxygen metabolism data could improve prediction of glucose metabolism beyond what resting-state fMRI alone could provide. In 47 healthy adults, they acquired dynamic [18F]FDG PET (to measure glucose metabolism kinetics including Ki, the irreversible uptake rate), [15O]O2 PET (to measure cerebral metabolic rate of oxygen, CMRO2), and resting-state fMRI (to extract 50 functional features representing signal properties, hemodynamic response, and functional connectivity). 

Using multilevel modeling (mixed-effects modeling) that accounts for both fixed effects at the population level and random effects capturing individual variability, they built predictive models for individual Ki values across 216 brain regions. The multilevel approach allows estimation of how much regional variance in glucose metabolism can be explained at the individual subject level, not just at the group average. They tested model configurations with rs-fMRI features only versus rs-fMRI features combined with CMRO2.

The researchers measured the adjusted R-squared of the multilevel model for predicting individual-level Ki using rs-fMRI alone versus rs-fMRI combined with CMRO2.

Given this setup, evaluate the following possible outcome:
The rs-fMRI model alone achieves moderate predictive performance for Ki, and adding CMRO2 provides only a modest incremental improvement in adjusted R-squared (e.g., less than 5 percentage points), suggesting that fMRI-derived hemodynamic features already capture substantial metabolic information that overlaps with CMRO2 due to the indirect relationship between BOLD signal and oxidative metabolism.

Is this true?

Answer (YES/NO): NO